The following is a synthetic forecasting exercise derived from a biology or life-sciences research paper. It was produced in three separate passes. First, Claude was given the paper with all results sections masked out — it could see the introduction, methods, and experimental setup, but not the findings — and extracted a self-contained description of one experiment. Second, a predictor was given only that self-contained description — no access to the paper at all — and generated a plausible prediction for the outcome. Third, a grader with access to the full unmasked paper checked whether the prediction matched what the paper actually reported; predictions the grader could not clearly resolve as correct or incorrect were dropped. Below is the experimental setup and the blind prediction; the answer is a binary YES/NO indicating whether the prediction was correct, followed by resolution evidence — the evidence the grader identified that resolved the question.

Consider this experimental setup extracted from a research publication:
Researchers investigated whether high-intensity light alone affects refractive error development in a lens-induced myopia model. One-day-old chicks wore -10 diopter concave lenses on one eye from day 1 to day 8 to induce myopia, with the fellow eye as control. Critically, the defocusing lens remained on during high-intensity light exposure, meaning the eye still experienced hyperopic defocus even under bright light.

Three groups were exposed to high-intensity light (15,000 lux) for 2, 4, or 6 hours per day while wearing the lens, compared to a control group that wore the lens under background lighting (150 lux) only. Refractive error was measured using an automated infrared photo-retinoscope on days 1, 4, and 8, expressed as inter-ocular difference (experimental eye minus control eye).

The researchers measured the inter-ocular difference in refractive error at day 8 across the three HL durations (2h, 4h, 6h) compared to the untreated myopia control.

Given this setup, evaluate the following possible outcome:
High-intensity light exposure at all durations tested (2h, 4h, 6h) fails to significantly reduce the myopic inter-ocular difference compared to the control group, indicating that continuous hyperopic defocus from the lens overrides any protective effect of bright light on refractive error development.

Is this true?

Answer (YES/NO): NO